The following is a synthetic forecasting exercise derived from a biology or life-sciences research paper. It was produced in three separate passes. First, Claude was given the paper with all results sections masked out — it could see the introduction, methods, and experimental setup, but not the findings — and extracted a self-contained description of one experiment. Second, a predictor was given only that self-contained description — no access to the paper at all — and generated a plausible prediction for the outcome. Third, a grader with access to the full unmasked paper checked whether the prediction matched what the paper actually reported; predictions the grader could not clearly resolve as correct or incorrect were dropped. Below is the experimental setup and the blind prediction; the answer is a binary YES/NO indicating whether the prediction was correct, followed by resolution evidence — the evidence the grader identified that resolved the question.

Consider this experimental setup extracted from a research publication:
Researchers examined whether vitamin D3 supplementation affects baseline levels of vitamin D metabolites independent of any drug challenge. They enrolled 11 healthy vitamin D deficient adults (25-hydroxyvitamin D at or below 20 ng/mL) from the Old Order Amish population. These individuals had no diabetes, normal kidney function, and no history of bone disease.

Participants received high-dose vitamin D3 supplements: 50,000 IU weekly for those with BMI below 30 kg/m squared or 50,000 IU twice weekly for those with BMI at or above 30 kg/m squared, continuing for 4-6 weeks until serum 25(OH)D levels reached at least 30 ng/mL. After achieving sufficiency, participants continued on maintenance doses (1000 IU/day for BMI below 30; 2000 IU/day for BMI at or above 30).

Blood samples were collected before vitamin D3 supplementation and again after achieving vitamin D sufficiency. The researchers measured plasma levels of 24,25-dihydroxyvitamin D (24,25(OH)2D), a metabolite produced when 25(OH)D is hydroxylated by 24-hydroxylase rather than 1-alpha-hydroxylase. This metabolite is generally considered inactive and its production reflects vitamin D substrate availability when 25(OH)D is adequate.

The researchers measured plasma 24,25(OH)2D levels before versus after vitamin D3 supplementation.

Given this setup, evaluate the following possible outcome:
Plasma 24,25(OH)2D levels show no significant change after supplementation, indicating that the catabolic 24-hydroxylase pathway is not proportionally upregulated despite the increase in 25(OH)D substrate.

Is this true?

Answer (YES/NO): NO